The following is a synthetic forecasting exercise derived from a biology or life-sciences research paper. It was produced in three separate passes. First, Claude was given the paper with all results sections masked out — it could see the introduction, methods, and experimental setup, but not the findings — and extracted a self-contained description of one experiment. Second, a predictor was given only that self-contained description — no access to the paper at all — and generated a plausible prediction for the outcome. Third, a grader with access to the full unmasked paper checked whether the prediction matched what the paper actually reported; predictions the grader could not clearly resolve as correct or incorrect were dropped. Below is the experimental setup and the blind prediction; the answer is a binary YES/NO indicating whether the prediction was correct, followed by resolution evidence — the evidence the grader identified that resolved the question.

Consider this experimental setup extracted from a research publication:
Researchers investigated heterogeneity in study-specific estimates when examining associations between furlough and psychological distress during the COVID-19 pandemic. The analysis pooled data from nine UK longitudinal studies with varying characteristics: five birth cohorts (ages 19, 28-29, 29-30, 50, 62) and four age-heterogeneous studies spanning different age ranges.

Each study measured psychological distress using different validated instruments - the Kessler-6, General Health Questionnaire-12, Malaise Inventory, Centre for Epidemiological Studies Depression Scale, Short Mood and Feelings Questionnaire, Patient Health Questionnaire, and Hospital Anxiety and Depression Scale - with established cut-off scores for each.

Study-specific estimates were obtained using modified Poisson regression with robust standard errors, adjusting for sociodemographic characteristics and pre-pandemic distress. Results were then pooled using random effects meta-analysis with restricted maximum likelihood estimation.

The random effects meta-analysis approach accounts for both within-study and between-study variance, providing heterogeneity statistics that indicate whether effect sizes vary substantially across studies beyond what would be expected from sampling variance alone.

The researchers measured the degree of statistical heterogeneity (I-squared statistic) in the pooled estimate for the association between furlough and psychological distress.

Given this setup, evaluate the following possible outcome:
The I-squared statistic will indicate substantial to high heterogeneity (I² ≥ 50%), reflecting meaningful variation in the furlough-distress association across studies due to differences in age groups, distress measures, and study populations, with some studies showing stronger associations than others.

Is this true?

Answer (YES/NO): NO